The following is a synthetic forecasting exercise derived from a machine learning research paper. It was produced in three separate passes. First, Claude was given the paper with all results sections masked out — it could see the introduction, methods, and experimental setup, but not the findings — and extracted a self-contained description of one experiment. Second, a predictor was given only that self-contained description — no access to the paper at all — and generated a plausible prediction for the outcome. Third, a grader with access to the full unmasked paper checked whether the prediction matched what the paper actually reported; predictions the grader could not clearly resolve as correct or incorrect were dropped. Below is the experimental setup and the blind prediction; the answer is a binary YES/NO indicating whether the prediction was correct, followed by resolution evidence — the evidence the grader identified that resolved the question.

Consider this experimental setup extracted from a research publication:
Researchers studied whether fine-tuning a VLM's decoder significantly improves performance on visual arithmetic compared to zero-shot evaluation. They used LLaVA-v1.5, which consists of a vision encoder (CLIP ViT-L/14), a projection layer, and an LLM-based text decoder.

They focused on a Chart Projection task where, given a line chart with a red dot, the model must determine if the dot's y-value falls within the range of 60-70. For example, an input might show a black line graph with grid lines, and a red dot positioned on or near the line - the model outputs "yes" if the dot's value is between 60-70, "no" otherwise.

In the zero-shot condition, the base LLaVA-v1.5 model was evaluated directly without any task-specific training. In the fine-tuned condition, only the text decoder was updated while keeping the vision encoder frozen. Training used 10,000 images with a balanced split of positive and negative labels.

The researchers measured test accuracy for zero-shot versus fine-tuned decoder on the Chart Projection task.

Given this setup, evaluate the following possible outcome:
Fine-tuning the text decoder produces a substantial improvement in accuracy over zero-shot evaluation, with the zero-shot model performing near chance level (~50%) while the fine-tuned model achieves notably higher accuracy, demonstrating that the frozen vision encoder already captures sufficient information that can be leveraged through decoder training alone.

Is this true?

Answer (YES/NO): NO